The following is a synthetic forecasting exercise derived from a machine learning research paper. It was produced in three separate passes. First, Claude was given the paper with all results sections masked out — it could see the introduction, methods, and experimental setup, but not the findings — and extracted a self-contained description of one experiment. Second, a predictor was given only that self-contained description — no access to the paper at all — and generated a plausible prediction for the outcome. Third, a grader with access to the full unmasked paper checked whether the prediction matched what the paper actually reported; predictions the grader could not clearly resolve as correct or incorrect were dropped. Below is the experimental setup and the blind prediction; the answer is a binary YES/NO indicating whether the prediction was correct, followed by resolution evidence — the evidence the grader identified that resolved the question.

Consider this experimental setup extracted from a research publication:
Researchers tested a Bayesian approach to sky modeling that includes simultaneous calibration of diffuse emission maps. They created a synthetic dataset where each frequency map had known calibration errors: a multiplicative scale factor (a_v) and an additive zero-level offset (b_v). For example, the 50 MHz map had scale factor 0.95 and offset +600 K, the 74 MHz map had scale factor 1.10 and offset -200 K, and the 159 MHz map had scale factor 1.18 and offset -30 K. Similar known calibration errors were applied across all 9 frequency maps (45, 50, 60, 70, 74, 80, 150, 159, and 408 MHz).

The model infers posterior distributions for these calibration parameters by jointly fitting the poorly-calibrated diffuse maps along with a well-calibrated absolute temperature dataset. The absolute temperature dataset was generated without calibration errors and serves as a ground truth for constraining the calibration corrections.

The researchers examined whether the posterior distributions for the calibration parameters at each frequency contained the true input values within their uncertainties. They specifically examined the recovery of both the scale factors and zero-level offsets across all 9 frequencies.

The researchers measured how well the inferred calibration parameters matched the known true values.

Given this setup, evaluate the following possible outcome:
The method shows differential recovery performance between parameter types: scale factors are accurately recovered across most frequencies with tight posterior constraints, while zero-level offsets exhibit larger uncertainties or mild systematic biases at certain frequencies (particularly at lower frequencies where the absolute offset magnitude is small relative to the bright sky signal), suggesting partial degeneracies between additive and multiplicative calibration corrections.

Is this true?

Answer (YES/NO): NO